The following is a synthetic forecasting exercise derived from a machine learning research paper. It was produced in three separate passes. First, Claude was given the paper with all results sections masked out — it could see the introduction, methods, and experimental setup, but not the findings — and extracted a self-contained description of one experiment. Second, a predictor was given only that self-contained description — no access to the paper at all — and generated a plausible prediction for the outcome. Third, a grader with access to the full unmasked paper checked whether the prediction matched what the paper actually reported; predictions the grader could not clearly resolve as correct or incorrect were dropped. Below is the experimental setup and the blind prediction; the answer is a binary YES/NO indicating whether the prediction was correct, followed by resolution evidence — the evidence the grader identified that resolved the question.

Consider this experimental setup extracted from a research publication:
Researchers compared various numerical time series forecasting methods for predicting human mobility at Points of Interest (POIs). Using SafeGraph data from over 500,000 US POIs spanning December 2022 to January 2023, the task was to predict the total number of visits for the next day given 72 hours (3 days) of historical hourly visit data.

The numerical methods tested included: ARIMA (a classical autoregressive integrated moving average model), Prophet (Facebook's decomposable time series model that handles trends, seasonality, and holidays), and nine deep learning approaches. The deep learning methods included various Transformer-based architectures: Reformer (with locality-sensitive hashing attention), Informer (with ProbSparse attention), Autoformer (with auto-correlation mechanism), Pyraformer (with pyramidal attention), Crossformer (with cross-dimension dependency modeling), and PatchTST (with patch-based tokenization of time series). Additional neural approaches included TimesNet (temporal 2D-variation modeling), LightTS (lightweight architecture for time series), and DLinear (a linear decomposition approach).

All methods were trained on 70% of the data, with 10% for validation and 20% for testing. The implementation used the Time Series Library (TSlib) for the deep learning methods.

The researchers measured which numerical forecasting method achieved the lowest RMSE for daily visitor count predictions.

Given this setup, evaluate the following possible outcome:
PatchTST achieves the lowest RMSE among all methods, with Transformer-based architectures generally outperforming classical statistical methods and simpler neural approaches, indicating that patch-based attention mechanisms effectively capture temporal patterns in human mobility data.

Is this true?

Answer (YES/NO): NO